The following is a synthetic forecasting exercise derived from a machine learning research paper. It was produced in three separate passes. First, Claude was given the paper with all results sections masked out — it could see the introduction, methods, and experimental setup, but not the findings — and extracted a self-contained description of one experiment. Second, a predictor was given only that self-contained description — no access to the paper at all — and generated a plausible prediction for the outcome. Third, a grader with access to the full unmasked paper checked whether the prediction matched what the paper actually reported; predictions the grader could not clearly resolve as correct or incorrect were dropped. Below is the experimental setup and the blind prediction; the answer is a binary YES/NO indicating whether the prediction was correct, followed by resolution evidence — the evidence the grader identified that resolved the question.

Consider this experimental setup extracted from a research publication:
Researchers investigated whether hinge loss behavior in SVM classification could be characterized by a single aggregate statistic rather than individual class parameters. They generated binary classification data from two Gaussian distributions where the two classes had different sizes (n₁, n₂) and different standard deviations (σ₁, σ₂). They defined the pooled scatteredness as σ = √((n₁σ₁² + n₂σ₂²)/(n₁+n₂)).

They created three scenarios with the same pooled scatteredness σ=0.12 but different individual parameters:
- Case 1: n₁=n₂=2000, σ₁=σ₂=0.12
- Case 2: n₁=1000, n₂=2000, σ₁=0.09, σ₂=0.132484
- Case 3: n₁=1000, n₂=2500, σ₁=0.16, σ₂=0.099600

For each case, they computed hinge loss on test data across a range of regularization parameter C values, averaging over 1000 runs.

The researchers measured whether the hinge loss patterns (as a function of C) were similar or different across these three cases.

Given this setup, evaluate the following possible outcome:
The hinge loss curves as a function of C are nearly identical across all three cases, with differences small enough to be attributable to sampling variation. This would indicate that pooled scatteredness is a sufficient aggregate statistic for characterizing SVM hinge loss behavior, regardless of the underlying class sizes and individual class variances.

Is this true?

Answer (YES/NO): YES